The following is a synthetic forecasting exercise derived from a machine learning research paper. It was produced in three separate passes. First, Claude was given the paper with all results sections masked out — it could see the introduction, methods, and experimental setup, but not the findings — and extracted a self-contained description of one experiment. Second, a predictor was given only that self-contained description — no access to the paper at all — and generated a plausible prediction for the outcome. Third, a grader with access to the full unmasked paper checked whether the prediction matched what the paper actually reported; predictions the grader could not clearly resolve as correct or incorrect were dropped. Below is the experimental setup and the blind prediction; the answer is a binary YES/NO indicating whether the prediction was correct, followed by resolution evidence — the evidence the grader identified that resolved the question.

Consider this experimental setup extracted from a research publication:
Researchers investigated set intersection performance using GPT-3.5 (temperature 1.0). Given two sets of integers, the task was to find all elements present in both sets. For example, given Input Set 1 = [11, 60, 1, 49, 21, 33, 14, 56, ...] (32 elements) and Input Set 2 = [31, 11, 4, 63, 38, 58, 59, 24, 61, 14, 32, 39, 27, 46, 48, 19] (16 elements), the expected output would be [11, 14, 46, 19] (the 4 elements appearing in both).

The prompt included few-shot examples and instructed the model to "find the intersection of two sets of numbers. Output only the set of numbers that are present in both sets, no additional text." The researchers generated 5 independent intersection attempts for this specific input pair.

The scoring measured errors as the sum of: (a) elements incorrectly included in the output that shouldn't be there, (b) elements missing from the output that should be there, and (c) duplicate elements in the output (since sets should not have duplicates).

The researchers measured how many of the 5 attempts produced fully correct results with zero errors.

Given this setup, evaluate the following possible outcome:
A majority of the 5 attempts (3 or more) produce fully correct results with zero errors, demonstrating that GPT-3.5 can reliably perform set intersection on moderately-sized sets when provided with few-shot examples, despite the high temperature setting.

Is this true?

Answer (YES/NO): NO